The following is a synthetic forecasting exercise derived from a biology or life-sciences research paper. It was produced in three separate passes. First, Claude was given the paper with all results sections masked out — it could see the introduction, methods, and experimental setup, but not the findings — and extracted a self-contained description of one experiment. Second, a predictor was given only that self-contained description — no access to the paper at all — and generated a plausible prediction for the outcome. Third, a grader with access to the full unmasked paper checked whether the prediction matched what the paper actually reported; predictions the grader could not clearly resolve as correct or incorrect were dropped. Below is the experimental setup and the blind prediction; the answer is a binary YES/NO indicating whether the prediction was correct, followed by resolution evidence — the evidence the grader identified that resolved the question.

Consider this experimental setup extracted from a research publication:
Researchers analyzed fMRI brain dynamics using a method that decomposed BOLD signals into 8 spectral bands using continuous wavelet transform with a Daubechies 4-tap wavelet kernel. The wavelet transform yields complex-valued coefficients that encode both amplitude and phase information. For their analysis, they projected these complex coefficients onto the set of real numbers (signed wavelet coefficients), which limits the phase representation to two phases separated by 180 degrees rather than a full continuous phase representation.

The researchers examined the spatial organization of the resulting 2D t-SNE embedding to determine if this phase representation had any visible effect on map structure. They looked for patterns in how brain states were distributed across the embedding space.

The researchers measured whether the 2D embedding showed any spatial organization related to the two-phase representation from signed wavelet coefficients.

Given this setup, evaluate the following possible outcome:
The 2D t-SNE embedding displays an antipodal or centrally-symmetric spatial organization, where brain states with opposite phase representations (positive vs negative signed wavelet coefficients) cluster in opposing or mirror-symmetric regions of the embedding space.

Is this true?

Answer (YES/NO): YES